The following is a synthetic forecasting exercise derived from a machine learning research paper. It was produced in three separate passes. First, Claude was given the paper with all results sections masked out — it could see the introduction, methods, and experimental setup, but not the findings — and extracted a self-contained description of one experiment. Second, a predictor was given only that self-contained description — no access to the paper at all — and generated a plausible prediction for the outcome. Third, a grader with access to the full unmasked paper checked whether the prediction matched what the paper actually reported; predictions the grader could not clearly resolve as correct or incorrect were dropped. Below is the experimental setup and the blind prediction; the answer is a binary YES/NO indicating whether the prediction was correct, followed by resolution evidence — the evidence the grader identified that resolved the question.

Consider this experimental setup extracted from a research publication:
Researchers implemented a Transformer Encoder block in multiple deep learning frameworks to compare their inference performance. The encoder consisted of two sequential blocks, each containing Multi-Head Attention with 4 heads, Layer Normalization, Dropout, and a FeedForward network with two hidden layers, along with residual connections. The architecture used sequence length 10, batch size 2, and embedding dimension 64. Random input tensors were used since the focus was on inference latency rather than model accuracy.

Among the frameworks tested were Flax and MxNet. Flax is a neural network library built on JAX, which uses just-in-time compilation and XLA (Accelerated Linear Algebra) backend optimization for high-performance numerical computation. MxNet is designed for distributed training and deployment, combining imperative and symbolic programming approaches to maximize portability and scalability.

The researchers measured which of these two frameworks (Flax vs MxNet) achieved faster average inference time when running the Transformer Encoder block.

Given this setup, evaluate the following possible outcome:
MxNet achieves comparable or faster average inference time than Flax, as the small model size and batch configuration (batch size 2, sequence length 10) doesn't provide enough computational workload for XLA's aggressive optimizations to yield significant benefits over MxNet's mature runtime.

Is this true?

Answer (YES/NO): NO